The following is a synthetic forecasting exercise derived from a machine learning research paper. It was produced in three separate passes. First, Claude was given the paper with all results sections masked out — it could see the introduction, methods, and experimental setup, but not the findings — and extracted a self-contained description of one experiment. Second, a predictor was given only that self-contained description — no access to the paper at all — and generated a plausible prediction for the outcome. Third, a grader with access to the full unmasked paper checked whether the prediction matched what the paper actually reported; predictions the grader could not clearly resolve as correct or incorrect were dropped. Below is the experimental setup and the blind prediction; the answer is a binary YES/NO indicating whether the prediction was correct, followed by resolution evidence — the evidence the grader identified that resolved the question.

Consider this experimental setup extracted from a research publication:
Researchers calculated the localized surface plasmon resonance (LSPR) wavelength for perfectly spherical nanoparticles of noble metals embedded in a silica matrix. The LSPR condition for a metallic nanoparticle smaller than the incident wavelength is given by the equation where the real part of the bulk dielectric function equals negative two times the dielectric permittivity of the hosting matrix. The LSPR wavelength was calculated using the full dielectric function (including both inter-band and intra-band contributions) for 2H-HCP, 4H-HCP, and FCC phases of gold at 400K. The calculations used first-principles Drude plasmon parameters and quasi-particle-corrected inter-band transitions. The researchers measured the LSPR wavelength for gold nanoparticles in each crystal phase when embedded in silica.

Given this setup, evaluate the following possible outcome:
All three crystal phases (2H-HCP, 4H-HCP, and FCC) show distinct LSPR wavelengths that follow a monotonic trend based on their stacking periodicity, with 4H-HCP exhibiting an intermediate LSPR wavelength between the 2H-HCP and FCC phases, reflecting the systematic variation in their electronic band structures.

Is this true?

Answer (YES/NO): NO